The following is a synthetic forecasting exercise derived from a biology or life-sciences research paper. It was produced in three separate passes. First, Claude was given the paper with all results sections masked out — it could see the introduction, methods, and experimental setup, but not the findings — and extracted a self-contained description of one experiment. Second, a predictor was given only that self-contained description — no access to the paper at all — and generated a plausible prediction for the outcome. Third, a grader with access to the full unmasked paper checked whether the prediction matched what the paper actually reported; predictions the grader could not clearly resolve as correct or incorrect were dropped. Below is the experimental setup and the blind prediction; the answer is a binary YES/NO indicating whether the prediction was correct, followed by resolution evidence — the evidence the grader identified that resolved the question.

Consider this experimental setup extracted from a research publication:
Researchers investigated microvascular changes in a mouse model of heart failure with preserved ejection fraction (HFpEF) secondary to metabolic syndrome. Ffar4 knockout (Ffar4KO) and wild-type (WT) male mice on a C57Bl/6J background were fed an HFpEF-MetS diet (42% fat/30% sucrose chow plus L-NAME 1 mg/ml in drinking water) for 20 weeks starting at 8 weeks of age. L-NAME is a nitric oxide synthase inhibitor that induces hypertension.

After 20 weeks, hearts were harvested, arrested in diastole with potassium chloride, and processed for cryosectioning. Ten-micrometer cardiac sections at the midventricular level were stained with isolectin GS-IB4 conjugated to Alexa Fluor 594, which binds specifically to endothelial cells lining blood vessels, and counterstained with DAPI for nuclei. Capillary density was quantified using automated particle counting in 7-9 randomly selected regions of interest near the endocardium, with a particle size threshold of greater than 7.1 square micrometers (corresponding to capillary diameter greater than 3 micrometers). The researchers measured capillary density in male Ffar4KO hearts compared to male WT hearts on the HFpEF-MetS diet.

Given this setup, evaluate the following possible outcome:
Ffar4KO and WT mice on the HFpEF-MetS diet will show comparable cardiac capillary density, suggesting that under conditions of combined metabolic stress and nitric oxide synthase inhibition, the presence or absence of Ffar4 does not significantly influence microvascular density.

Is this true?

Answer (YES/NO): NO